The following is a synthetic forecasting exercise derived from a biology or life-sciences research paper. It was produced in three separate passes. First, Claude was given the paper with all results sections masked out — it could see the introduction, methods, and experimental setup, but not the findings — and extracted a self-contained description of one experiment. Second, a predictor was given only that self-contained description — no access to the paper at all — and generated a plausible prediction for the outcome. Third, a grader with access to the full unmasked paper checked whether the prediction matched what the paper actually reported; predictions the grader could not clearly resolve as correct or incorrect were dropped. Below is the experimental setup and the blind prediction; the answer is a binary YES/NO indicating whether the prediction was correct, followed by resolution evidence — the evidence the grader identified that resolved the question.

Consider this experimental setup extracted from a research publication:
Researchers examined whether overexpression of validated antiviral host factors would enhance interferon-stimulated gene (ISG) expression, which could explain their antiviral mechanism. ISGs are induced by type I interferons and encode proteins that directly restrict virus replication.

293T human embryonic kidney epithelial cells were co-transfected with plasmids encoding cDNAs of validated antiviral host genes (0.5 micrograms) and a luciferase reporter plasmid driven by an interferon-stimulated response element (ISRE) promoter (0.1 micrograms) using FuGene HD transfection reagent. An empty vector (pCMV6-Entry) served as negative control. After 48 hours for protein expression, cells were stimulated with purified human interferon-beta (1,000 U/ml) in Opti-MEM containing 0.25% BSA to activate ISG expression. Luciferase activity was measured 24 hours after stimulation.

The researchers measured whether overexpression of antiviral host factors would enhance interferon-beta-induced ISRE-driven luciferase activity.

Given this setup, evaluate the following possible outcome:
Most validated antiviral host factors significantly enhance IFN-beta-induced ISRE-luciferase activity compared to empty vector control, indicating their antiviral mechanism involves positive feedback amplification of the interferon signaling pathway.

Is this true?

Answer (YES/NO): NO